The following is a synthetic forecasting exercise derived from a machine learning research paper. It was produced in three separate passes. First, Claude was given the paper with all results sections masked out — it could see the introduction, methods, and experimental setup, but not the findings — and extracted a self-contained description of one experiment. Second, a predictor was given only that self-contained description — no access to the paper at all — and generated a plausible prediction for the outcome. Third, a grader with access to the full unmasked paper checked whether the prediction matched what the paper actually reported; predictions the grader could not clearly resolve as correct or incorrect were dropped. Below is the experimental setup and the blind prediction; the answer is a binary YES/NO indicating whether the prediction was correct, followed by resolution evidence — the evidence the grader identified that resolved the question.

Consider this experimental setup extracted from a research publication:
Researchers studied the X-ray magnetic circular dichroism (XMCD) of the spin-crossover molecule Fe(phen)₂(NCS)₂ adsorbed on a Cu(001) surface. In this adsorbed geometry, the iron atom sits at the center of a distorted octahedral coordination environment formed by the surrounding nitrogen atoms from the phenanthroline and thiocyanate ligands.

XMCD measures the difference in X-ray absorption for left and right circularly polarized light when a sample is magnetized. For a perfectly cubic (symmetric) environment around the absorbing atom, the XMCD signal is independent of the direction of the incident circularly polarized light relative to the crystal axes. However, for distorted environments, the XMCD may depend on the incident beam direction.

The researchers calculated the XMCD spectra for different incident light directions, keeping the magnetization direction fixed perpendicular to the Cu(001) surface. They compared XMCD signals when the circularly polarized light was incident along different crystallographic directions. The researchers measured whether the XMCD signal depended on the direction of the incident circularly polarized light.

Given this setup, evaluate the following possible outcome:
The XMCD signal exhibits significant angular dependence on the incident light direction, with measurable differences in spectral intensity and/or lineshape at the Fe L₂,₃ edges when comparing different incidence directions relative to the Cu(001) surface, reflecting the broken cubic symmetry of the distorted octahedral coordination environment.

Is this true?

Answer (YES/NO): YES